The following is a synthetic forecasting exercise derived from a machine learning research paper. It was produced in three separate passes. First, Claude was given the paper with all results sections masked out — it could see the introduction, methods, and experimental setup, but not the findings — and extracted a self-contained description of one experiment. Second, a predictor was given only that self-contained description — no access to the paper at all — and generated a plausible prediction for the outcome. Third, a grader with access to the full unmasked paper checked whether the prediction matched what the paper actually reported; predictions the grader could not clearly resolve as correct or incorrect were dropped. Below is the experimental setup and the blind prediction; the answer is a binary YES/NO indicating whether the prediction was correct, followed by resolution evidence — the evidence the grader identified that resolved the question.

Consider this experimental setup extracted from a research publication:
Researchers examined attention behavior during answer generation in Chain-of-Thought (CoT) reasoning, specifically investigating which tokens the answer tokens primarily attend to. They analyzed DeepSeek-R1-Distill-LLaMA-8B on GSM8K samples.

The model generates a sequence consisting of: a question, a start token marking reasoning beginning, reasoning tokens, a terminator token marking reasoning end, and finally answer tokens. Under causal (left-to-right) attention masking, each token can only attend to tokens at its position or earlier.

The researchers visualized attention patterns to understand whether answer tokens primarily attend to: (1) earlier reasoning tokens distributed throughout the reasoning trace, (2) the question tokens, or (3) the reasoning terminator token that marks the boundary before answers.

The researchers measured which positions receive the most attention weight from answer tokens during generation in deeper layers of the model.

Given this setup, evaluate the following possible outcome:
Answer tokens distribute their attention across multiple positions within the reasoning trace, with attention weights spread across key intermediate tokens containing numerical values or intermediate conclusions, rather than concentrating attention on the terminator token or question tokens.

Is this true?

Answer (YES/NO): NO